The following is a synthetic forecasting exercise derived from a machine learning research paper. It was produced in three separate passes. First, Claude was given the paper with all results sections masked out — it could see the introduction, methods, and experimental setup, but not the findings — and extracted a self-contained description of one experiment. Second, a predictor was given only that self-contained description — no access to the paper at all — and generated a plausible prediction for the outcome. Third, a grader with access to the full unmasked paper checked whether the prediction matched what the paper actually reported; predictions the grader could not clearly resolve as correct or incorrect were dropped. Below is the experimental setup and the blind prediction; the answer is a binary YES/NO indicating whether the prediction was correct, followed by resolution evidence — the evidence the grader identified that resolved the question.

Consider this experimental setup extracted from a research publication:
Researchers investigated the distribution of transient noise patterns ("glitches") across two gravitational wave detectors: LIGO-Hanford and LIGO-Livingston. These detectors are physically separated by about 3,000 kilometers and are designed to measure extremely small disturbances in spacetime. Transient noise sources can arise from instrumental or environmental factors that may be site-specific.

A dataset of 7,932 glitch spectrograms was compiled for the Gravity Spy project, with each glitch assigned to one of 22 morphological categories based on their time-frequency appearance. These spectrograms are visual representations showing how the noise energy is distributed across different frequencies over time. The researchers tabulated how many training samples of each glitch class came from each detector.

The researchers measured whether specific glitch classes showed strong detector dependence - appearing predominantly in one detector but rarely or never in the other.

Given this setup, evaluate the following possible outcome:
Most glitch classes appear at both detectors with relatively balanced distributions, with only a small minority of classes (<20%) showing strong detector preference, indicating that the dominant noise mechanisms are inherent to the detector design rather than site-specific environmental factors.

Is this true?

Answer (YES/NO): NO